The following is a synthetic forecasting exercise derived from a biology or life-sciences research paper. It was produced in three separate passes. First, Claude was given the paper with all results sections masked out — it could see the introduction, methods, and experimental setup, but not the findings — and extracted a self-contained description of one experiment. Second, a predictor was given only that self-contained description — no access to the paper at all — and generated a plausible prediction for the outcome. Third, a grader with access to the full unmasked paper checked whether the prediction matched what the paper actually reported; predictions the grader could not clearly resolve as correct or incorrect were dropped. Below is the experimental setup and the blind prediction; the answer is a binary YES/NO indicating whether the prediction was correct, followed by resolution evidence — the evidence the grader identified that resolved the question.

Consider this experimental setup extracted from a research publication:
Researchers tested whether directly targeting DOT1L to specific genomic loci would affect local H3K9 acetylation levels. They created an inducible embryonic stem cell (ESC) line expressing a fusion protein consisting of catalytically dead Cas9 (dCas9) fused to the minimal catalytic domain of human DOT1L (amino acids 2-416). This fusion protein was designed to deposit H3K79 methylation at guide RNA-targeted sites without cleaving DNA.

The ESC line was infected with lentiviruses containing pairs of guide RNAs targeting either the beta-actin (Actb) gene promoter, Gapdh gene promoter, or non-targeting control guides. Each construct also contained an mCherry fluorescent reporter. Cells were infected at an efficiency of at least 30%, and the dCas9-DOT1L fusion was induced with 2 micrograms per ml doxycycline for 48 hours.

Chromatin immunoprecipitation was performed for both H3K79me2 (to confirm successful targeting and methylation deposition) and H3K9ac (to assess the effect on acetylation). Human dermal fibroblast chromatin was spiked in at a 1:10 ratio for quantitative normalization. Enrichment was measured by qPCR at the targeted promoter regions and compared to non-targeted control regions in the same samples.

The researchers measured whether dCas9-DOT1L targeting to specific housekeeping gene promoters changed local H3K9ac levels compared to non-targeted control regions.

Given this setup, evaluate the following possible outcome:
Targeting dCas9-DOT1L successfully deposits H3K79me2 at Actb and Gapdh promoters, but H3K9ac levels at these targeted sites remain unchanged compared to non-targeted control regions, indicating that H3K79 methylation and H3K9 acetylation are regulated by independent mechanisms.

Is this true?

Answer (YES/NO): NO